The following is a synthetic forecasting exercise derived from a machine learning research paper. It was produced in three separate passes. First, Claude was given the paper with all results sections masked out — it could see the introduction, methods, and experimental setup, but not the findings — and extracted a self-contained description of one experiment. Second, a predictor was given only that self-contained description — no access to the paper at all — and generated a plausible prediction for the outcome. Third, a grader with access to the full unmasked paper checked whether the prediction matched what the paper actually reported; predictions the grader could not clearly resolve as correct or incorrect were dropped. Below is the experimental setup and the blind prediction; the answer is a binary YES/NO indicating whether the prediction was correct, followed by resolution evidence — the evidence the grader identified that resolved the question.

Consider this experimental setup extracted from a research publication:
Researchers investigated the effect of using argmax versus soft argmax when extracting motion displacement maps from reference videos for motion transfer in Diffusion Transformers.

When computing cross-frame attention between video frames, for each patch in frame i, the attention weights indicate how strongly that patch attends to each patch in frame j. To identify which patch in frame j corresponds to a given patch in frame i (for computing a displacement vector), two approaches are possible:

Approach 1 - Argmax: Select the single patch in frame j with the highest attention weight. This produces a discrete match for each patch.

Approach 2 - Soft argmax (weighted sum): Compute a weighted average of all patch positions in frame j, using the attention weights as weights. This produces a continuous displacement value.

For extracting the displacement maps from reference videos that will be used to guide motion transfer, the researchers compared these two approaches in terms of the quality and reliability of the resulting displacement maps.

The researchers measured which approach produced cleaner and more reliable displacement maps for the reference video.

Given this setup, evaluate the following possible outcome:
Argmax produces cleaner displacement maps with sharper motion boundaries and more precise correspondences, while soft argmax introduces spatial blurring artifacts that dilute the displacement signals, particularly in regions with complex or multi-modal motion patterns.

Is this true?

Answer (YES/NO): NO